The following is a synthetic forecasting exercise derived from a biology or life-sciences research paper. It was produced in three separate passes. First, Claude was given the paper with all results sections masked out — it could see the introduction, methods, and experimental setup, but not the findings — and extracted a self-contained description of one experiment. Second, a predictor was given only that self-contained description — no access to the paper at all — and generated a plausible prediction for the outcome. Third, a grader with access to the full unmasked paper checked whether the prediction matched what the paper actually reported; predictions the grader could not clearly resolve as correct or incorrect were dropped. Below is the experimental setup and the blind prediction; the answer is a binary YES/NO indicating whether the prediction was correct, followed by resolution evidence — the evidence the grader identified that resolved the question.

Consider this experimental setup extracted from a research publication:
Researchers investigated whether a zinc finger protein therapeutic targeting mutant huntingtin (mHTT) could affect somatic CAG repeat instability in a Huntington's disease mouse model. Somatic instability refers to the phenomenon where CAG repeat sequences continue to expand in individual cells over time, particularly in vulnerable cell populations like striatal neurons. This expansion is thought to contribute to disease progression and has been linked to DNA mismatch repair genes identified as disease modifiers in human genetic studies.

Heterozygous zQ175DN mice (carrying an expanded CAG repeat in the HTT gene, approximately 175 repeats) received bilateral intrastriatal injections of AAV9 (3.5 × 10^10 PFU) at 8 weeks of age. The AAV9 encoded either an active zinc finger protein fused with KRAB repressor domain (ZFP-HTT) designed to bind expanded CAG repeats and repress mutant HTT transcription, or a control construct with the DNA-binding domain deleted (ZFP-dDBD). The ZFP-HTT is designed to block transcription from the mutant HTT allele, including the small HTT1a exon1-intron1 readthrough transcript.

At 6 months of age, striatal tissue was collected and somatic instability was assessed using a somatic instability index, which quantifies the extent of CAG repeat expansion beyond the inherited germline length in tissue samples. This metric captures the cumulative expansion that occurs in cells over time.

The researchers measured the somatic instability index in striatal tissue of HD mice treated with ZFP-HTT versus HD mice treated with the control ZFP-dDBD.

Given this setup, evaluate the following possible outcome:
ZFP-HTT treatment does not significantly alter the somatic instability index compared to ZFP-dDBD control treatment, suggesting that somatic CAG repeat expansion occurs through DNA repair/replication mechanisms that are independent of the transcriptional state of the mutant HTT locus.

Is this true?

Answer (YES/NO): NO